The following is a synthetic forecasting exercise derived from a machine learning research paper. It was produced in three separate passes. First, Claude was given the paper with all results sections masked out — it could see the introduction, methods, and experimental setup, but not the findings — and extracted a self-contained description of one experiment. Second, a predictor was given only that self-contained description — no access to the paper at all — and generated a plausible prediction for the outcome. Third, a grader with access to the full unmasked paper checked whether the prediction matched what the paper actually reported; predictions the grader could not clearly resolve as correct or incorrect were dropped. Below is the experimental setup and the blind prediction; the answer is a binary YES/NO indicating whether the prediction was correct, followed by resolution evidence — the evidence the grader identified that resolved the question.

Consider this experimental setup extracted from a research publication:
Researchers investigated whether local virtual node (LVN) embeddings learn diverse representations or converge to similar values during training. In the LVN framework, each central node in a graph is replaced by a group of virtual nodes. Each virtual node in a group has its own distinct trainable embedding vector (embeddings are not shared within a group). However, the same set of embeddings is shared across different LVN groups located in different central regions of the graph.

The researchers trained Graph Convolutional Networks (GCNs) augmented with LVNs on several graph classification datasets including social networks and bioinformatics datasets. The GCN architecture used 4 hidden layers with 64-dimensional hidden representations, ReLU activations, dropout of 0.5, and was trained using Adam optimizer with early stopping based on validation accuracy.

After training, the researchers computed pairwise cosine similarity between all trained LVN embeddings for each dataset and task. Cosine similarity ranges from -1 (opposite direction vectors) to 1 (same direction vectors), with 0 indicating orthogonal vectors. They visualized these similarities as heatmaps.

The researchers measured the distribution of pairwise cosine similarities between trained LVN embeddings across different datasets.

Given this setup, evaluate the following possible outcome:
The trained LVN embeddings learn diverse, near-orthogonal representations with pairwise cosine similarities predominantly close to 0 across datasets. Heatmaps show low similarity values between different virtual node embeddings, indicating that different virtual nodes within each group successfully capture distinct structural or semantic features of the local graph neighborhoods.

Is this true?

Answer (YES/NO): YES